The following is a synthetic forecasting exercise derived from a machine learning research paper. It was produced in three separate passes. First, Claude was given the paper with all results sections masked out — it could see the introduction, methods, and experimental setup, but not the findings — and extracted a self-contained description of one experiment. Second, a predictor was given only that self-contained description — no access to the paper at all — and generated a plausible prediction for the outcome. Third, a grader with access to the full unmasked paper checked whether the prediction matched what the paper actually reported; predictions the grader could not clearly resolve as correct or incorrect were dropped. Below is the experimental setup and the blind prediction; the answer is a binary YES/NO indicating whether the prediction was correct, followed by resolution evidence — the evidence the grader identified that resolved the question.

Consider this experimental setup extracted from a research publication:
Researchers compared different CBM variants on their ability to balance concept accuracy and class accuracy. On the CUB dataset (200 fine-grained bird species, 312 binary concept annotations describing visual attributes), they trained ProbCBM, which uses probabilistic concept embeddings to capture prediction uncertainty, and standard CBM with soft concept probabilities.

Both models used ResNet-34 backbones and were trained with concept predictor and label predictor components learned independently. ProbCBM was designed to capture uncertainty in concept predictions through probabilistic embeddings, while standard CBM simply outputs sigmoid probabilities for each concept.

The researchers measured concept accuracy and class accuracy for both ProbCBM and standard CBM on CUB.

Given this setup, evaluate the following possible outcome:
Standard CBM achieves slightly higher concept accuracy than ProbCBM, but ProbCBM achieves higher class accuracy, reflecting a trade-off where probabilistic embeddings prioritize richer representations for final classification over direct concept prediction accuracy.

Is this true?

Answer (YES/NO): NO